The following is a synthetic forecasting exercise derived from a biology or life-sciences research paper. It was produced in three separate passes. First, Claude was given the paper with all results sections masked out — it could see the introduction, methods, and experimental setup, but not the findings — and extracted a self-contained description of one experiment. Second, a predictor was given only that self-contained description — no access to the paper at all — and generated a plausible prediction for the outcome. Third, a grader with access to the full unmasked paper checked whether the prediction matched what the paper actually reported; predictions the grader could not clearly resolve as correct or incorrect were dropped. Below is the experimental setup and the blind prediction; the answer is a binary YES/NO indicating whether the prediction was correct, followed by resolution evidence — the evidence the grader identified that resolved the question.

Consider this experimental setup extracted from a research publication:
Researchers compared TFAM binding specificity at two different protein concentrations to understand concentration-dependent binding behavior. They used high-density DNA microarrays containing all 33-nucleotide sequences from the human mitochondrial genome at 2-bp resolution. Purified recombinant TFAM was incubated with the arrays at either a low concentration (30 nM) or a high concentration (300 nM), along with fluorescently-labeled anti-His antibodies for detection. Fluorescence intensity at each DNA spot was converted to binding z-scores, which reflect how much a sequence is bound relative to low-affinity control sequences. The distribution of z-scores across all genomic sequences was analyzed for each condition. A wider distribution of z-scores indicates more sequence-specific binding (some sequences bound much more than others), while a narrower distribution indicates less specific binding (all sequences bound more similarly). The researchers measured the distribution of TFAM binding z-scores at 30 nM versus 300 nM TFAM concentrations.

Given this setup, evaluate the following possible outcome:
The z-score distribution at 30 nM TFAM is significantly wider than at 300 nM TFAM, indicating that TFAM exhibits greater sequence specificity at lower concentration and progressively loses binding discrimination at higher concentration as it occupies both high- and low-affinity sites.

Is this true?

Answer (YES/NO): NO